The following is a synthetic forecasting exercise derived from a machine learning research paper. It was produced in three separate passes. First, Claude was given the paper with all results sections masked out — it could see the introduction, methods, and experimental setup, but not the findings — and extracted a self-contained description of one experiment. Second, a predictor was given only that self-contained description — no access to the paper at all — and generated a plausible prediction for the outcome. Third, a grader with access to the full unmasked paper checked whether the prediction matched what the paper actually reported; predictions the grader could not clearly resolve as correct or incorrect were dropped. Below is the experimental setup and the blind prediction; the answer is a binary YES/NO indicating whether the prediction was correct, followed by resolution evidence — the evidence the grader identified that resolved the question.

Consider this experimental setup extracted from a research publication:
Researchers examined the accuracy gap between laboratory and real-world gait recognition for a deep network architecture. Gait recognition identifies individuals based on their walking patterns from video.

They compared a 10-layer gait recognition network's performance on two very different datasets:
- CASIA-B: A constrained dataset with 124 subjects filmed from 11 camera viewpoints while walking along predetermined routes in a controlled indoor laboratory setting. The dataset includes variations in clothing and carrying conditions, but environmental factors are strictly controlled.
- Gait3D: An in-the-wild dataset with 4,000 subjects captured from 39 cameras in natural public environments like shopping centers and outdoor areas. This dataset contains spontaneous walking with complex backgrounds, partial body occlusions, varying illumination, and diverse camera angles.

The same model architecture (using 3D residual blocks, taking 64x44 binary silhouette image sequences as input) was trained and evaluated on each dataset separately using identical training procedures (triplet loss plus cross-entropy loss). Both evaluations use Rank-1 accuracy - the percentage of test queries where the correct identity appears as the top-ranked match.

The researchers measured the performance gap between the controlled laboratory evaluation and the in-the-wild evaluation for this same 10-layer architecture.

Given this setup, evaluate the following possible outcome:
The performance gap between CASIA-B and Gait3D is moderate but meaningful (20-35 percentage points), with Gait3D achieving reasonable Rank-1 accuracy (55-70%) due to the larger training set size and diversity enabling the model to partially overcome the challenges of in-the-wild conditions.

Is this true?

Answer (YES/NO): YES